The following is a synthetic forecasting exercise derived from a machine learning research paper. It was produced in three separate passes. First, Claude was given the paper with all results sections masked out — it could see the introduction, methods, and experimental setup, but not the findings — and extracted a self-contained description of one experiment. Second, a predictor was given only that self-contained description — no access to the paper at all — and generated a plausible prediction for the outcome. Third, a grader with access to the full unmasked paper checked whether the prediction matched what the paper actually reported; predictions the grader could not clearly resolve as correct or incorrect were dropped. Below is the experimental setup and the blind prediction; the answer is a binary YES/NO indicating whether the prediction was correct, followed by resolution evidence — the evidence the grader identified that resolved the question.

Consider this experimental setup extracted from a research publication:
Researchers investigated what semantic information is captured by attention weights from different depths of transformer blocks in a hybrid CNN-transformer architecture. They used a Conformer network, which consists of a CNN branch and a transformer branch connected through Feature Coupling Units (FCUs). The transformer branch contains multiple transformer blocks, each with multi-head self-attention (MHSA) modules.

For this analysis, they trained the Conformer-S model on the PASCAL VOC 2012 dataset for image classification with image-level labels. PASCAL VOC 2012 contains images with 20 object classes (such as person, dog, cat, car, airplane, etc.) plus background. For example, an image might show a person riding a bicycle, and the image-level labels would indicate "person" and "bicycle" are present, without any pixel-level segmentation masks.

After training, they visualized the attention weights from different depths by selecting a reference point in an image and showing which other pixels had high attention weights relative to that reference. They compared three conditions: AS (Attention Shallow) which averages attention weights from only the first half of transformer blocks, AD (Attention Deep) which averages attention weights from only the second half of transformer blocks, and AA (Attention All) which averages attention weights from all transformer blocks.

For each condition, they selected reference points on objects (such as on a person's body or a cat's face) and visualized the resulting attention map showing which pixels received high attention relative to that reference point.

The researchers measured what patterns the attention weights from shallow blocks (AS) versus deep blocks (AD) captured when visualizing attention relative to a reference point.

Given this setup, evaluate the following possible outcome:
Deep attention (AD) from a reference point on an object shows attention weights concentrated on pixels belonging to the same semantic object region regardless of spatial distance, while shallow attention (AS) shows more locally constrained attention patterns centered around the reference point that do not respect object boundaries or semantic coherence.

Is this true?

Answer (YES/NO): NO